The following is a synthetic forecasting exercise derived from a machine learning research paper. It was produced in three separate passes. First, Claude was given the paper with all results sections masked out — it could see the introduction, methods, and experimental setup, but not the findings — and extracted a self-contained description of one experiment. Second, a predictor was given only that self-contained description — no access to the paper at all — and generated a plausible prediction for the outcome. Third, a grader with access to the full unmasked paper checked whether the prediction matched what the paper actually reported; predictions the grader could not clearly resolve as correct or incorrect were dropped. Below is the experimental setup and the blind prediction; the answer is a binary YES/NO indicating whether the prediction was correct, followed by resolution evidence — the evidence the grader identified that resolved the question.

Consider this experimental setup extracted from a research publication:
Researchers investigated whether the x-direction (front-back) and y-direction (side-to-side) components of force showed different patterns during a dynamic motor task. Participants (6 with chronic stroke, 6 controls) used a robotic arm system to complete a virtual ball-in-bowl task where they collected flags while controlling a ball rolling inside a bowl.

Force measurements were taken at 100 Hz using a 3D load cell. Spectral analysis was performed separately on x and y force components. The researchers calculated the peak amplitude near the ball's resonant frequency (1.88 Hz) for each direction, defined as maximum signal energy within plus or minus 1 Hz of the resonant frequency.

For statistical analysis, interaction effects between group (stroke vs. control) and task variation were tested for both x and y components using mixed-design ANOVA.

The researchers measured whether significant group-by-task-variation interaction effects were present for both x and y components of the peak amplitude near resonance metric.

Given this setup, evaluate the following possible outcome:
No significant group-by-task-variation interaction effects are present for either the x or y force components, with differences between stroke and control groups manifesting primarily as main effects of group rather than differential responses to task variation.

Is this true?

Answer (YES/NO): NO